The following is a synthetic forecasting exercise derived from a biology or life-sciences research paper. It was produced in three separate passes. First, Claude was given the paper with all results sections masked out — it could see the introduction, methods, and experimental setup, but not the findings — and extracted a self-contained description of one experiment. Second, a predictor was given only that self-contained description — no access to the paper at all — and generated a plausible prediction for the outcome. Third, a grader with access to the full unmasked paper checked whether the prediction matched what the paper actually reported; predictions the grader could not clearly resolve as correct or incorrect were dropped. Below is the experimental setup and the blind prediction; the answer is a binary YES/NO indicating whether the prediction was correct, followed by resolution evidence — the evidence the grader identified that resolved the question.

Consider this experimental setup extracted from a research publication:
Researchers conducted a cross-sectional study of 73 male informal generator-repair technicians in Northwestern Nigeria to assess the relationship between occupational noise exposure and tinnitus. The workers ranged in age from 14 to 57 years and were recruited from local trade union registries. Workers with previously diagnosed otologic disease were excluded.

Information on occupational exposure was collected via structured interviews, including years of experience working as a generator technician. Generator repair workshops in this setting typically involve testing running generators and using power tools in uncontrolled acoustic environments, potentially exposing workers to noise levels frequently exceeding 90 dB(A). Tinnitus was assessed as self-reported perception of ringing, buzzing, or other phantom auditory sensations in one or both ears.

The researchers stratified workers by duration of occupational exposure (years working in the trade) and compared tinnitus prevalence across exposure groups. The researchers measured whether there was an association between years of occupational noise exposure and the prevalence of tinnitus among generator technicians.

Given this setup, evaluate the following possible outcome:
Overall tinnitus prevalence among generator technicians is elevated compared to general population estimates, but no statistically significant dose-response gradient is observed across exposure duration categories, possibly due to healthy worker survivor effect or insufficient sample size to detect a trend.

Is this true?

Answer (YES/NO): NO